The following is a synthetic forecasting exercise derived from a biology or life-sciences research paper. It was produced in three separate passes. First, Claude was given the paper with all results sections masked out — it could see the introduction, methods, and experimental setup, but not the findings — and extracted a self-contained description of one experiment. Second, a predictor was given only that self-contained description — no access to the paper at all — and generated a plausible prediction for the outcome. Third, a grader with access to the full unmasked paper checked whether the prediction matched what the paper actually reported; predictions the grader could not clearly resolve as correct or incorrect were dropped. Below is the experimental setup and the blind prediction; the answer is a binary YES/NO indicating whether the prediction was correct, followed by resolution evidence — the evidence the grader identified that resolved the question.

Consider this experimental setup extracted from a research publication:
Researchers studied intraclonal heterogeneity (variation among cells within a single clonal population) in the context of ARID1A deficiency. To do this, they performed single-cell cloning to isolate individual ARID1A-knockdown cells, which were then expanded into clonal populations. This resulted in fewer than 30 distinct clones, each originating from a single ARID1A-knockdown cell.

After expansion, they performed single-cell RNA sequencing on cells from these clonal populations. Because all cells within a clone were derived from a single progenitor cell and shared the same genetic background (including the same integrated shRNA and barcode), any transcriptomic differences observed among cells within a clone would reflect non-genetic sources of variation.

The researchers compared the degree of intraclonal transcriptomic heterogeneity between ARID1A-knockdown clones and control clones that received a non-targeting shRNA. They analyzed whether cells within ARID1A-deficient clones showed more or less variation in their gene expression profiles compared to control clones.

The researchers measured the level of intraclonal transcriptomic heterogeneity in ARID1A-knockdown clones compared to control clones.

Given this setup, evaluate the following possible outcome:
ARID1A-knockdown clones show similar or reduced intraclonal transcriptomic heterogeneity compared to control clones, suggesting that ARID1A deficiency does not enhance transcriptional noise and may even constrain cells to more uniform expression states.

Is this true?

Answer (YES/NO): NO